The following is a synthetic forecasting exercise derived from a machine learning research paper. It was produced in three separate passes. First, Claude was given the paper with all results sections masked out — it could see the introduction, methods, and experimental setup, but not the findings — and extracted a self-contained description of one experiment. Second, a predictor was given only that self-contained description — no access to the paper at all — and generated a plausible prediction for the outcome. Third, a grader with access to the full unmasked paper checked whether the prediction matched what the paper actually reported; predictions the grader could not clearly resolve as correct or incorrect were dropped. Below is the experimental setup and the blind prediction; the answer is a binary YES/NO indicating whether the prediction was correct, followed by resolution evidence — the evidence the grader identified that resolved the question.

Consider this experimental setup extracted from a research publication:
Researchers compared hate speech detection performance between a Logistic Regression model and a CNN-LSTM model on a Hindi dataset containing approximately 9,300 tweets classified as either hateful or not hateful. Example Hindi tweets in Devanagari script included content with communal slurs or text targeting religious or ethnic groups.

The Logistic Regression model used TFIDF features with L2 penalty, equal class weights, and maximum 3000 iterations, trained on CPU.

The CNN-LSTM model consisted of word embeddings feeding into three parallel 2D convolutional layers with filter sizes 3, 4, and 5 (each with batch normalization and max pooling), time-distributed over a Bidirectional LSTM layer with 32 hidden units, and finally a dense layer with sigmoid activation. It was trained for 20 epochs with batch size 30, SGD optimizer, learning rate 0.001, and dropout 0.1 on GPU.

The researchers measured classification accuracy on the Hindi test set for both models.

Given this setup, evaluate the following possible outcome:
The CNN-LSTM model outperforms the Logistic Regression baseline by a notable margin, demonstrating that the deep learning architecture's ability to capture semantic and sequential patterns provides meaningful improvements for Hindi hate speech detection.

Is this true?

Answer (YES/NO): NO